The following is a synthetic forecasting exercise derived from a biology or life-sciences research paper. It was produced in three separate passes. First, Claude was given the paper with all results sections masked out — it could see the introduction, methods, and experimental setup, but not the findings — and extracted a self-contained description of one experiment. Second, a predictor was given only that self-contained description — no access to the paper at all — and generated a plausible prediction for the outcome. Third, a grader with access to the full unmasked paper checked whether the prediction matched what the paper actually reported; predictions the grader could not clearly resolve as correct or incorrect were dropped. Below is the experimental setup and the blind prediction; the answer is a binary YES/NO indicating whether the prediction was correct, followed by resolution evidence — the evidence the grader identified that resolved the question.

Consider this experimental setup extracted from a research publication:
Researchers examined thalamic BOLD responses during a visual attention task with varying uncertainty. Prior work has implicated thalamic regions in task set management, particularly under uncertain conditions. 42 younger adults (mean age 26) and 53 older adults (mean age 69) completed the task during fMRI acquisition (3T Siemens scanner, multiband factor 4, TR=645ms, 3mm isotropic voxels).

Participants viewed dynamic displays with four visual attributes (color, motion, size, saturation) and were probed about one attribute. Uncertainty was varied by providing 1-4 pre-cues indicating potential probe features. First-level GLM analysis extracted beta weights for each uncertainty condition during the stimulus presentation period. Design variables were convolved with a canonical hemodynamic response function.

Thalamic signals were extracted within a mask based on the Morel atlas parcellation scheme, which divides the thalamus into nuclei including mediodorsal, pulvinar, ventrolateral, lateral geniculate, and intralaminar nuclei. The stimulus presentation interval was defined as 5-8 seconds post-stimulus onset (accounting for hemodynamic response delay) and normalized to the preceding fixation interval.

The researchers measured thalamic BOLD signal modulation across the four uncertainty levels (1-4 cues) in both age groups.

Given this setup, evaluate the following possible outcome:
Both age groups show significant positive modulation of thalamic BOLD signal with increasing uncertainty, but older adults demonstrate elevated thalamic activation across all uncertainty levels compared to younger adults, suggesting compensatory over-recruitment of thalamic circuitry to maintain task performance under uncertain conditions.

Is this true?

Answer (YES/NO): NO